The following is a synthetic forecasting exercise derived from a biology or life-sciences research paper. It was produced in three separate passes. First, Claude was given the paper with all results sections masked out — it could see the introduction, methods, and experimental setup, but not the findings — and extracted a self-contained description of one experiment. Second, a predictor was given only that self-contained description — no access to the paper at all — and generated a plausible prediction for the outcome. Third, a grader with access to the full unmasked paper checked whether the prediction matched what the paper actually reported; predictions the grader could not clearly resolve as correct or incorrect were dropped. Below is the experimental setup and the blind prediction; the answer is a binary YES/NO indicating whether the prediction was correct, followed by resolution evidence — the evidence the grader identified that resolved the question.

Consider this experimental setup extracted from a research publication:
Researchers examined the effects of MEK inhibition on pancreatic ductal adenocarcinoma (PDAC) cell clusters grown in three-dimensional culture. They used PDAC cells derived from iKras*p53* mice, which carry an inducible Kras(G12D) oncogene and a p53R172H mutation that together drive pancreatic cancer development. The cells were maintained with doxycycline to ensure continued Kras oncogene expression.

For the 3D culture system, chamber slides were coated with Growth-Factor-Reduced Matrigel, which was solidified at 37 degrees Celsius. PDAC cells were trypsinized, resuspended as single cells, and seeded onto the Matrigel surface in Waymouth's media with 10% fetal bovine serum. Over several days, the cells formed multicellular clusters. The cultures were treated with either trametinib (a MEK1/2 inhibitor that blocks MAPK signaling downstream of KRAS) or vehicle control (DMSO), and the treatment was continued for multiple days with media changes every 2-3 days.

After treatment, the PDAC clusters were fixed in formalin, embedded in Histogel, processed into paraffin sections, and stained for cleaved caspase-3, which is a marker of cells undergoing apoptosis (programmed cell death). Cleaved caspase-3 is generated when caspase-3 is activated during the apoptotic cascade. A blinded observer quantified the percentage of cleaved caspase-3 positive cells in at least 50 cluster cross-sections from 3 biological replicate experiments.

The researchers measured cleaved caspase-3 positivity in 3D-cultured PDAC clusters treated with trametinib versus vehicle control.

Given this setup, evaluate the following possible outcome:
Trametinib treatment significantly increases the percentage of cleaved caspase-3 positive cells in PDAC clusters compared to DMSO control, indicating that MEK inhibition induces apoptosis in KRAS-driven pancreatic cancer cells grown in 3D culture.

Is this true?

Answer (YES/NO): YES